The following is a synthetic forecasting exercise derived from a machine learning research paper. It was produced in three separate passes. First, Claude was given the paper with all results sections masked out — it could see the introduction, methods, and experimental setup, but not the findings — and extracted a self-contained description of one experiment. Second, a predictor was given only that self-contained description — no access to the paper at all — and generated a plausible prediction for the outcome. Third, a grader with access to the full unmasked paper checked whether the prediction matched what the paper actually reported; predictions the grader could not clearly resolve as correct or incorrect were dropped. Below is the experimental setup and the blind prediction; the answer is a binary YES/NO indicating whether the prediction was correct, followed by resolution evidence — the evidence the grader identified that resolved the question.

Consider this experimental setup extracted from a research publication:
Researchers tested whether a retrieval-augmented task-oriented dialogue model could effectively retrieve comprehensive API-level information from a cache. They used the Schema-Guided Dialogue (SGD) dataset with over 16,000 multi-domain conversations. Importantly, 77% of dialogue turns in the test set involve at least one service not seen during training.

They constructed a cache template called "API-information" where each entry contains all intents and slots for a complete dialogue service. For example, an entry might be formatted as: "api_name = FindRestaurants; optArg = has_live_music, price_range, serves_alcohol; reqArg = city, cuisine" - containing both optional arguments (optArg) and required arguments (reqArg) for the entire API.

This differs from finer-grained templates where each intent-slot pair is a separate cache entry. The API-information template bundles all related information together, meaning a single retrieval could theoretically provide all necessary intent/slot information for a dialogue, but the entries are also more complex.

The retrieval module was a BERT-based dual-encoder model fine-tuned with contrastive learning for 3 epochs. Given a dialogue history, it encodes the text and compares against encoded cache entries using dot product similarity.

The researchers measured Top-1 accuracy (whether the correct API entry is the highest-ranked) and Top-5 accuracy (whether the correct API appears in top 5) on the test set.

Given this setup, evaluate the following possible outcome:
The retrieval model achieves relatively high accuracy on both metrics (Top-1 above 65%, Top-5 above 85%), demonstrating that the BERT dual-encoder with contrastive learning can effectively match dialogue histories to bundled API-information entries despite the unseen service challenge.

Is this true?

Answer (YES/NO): YES